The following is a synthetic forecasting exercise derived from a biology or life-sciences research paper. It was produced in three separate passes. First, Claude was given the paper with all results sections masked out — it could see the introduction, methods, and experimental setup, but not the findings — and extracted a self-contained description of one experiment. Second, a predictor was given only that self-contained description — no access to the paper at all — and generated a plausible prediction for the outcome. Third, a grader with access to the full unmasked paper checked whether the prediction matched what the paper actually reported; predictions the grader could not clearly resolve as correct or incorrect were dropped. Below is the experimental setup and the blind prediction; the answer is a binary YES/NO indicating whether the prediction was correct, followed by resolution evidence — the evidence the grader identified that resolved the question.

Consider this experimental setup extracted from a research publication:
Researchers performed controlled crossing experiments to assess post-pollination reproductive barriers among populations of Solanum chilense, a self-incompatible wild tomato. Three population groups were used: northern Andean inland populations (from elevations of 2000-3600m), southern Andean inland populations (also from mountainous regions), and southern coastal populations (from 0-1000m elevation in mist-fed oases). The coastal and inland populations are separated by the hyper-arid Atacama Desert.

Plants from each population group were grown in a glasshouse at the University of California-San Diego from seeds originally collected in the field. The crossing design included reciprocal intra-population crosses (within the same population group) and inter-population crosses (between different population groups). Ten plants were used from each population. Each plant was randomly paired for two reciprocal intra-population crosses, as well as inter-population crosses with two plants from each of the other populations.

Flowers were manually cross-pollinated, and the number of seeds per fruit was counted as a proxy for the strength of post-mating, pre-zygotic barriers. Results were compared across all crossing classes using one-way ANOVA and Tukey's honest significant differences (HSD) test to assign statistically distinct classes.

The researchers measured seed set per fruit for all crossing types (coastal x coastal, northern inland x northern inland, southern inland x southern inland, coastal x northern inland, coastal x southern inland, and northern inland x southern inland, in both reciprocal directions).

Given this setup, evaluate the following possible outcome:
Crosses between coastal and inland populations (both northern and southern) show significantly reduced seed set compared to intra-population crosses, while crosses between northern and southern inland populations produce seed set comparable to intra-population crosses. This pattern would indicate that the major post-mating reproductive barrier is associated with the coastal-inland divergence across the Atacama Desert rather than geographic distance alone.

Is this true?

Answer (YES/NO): YES